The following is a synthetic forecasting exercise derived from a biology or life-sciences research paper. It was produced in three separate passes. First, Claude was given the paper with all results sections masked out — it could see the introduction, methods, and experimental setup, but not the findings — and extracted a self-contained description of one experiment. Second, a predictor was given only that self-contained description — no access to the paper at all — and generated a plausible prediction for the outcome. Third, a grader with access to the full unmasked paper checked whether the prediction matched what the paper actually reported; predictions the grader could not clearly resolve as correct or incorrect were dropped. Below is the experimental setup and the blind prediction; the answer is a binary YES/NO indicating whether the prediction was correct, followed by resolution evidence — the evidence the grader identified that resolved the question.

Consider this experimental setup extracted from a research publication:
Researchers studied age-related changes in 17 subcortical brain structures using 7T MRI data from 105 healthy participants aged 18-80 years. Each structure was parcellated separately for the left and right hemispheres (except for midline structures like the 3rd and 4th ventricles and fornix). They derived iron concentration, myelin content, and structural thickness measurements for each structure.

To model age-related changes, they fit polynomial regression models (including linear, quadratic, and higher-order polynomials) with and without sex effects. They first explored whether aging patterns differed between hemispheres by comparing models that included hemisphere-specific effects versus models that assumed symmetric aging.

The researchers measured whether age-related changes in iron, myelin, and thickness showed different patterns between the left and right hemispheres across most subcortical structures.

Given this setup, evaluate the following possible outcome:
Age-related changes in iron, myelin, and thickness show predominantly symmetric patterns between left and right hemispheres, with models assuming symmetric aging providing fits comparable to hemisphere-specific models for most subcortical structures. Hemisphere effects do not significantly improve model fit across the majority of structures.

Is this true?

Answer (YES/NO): YES